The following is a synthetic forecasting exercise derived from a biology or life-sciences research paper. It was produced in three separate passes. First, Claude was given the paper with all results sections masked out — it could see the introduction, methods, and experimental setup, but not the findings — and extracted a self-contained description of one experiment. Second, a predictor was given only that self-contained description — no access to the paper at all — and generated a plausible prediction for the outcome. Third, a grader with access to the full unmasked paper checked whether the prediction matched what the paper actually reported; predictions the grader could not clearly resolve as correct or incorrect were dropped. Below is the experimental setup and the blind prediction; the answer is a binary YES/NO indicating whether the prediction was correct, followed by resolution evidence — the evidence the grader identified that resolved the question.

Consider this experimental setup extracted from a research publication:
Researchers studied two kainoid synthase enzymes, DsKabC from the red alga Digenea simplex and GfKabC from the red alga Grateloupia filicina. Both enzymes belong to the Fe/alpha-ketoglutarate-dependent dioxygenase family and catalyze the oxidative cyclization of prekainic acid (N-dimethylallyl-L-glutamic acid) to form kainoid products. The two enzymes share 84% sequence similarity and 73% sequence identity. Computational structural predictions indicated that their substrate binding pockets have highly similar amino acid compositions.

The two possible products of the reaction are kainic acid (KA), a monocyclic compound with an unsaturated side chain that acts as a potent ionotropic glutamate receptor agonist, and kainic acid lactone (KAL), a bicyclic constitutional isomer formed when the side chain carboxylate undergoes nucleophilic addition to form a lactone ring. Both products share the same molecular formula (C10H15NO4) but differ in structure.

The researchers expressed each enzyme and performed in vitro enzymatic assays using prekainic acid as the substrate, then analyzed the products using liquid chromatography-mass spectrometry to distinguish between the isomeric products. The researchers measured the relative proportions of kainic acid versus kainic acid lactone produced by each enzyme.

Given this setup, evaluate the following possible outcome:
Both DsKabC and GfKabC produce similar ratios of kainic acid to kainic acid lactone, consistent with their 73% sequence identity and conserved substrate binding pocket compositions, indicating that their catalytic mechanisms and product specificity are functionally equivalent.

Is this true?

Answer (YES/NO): NO